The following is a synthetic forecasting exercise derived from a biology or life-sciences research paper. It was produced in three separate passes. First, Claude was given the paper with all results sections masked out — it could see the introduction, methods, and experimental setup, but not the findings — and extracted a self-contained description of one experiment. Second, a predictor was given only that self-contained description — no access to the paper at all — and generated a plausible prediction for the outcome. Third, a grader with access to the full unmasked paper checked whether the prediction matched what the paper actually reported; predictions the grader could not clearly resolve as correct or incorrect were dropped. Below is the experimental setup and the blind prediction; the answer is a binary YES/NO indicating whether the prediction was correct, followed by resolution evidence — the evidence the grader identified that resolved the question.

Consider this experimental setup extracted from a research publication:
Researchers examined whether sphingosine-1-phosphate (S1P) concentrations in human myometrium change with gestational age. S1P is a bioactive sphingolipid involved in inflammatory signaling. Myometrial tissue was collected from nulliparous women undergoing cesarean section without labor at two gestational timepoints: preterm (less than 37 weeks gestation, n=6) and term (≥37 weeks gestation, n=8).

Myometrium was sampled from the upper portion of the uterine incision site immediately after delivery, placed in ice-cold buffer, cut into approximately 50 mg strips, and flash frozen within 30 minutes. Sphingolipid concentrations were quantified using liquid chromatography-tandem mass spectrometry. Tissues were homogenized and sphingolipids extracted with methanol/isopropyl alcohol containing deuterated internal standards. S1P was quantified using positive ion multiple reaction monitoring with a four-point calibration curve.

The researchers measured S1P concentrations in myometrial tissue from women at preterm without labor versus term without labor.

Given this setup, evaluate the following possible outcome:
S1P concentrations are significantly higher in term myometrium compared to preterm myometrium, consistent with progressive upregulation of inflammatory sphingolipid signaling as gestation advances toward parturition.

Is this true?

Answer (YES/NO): YES